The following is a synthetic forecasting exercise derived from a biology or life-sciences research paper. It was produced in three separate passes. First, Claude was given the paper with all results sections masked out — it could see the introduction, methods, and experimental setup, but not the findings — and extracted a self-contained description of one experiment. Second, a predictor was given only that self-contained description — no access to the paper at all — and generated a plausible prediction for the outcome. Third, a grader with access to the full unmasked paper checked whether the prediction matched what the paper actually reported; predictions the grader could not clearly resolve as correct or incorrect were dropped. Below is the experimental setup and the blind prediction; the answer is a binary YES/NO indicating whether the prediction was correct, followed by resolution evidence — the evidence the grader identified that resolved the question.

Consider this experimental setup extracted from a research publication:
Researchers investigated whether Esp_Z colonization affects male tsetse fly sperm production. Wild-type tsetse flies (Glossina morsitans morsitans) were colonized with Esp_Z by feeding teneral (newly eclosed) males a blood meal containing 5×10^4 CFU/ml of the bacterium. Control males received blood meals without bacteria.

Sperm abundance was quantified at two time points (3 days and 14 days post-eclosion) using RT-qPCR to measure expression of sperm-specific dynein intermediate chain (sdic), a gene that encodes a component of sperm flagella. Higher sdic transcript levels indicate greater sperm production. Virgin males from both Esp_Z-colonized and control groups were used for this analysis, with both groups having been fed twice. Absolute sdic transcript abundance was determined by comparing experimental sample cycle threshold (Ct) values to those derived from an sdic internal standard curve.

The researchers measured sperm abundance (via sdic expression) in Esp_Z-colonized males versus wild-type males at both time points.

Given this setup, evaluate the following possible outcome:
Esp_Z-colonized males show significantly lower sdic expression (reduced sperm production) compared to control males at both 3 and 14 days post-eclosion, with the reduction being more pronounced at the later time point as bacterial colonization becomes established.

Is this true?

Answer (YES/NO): NO